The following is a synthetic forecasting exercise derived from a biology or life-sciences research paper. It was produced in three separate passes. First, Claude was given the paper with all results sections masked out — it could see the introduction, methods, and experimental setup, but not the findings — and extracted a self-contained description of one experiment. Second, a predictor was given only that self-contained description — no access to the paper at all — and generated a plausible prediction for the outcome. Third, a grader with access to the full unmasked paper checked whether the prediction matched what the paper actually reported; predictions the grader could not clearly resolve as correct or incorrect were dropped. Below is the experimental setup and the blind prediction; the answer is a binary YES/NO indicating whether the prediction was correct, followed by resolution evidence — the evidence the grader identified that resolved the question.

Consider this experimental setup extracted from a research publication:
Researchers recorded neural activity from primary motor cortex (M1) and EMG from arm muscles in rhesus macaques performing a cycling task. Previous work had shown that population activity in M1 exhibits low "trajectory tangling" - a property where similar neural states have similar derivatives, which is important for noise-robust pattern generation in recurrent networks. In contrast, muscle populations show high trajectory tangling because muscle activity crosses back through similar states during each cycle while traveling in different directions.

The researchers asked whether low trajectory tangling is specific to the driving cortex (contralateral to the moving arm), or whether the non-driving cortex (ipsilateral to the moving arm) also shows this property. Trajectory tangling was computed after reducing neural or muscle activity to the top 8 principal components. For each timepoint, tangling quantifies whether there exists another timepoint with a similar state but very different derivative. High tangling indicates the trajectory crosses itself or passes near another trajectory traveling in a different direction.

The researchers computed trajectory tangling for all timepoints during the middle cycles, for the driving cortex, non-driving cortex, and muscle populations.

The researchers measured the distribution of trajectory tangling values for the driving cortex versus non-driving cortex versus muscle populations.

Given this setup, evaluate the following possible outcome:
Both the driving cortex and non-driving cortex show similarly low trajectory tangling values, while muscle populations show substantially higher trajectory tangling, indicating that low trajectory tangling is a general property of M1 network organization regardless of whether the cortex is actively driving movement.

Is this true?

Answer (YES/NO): YES